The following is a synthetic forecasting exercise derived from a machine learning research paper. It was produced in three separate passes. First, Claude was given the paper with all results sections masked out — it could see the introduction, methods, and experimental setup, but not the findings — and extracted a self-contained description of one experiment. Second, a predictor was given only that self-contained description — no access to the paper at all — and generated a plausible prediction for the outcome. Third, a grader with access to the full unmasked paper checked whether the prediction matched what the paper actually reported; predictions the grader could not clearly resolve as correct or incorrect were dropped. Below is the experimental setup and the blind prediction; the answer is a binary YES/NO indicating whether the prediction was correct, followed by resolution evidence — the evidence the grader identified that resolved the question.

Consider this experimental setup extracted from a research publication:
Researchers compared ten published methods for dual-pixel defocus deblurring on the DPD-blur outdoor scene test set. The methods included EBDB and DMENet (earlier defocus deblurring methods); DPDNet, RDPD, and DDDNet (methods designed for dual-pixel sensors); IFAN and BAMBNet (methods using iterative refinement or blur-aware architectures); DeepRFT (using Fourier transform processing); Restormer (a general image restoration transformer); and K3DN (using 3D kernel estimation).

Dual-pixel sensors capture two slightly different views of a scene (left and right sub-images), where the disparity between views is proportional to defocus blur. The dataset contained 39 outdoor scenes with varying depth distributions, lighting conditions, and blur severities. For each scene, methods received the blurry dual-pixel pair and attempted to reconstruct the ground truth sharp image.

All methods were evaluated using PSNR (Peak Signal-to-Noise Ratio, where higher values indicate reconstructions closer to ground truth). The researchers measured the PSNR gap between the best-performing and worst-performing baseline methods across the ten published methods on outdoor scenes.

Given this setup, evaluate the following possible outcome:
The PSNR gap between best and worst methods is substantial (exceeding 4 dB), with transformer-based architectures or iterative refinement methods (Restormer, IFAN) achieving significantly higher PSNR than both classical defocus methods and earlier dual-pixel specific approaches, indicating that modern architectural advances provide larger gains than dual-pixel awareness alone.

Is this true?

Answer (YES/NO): YES